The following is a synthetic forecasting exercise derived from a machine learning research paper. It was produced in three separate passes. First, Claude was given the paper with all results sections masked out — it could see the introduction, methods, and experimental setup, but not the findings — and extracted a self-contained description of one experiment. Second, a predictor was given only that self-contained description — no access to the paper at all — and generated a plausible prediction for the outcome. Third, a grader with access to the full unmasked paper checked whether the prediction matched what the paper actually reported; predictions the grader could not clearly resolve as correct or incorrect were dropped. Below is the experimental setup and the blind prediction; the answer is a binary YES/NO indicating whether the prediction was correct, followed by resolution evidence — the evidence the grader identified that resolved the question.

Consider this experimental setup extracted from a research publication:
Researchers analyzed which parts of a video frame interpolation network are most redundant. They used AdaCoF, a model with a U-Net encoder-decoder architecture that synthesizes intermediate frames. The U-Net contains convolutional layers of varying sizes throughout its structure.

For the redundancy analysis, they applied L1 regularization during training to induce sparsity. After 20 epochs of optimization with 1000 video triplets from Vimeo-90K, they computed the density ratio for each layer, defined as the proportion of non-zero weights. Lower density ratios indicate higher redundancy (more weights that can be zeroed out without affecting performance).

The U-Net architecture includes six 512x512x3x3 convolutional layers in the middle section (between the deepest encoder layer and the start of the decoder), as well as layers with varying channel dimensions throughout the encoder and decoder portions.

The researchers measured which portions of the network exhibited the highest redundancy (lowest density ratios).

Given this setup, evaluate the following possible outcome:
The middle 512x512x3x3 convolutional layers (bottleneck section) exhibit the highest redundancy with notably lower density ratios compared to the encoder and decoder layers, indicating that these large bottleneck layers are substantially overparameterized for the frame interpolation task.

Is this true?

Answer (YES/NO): YES